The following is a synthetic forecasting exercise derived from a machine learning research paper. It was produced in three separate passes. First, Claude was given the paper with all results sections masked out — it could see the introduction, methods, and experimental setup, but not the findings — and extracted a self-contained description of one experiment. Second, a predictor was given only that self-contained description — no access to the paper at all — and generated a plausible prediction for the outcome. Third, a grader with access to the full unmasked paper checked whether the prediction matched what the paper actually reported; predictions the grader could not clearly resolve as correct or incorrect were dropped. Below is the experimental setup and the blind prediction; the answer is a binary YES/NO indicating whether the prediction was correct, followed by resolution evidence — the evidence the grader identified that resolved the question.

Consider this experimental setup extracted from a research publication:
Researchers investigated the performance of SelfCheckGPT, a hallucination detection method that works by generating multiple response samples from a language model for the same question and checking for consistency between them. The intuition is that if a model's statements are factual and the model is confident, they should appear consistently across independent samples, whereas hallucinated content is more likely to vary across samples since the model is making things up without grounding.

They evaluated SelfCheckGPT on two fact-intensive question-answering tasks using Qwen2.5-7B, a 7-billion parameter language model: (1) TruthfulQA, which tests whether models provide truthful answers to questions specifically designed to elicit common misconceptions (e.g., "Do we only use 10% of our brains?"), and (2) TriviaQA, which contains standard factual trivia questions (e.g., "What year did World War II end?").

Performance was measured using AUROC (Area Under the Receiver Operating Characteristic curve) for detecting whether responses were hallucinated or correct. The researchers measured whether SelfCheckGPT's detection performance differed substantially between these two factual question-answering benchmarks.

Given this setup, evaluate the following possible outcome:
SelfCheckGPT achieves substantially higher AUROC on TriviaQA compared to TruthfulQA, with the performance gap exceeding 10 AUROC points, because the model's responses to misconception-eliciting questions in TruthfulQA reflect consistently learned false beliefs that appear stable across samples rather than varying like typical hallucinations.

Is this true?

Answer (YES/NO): YES